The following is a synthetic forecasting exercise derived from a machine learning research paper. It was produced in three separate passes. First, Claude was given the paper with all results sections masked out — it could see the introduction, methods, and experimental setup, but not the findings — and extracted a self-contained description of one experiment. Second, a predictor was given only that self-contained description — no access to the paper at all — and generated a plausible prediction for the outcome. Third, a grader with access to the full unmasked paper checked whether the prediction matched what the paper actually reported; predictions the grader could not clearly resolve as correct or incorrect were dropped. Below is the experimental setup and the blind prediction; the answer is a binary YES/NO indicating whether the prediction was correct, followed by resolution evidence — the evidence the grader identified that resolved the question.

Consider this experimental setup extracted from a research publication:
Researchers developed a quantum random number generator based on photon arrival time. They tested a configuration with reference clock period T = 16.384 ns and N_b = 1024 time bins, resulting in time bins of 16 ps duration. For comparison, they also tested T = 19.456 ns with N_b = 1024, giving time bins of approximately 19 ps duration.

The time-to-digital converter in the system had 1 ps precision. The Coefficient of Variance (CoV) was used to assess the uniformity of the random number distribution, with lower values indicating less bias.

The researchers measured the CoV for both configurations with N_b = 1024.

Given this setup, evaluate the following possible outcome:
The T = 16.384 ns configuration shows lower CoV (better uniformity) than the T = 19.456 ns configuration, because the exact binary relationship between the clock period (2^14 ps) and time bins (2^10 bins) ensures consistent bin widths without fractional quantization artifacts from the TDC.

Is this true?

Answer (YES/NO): YES